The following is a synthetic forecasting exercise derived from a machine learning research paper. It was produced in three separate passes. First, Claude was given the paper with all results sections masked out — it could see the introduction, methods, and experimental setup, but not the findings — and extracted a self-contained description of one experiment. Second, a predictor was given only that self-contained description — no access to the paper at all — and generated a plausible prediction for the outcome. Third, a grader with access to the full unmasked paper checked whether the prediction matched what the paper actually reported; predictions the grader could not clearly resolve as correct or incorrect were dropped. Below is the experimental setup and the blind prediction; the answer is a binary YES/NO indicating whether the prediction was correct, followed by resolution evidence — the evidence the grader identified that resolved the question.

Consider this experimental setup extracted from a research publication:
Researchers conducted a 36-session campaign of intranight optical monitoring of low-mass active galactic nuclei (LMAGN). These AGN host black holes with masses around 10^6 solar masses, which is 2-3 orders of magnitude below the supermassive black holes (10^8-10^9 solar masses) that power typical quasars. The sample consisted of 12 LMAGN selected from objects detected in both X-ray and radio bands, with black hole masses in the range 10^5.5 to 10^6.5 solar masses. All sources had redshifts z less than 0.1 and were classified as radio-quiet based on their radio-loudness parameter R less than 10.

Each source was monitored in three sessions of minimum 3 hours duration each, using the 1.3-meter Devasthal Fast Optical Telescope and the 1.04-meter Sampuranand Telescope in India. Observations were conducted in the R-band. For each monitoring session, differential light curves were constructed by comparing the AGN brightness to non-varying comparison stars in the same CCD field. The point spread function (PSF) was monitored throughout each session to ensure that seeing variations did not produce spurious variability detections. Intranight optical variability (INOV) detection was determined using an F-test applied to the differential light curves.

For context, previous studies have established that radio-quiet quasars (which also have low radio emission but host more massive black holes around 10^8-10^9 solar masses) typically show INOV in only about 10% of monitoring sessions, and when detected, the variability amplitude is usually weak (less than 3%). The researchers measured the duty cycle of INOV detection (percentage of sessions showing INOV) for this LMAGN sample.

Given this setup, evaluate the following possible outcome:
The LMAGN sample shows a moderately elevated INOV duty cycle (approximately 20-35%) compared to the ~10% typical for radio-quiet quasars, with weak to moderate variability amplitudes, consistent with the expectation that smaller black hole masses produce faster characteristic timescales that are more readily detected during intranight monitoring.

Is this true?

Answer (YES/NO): NO